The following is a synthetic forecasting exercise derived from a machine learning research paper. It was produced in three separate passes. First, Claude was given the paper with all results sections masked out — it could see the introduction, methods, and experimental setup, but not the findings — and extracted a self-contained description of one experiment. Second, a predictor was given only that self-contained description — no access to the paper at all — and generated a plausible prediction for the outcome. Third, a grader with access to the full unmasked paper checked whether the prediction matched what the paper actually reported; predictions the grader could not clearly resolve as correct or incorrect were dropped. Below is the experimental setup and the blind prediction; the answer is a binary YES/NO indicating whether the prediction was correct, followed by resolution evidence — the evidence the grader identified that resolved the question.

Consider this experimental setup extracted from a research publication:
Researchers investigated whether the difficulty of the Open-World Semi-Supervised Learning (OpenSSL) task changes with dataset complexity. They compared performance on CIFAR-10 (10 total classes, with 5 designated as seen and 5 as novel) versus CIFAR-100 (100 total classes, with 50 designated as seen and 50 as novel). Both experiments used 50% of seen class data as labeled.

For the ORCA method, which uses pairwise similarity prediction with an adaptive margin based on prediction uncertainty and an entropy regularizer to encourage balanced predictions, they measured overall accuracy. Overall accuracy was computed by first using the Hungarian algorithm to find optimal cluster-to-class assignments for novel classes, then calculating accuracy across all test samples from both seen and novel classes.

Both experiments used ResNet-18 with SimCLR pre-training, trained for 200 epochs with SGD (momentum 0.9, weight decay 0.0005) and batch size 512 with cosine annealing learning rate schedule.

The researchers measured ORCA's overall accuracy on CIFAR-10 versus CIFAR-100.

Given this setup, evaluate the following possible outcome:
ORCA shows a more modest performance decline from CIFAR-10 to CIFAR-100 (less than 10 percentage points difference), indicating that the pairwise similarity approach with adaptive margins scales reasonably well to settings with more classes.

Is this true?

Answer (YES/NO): NO